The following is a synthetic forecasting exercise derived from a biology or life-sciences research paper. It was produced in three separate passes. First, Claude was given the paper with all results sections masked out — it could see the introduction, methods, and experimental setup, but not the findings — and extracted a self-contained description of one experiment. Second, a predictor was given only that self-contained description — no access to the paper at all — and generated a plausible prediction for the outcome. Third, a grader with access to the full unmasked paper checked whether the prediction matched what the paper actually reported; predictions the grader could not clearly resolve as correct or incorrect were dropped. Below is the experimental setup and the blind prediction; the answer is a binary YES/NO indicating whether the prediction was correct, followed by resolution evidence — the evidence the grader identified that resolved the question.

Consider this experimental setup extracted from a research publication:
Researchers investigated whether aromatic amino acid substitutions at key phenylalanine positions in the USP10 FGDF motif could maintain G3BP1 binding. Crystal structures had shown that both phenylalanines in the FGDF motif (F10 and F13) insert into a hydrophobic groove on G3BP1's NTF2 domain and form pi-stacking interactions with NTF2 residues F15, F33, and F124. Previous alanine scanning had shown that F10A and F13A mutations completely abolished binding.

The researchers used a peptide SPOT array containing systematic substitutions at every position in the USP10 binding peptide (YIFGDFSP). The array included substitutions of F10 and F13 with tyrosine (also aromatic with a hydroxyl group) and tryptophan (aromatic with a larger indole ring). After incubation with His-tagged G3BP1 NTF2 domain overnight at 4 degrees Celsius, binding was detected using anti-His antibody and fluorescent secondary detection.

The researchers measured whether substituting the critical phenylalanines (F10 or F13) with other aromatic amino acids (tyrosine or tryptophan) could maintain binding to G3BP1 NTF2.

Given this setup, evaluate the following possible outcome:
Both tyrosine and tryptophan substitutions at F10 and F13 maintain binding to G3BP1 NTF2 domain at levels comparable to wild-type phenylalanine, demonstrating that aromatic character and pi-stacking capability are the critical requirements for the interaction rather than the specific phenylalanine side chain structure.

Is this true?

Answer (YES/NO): NO